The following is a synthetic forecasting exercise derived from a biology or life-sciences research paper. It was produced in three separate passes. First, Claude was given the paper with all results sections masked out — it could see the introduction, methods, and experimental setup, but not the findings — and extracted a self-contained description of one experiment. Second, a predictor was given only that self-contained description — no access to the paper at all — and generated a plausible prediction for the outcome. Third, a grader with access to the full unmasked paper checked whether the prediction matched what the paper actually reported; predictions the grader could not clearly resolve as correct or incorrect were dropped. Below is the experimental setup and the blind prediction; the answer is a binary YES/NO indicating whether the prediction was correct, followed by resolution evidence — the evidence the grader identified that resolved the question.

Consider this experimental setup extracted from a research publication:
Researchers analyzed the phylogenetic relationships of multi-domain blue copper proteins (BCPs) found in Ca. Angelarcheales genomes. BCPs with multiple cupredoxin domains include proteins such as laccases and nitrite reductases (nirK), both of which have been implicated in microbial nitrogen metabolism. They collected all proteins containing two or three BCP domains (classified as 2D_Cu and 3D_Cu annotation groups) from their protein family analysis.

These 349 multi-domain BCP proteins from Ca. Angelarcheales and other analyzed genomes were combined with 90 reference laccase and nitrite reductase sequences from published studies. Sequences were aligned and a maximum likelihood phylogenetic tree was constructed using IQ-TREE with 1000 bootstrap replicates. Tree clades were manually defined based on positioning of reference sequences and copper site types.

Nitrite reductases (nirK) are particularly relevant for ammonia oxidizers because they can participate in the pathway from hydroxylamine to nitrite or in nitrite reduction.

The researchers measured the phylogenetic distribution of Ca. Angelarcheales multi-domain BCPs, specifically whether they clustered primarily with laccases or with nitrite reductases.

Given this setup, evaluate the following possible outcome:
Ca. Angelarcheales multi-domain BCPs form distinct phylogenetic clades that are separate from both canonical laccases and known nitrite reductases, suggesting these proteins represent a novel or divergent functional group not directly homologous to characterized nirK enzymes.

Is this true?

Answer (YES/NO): YES